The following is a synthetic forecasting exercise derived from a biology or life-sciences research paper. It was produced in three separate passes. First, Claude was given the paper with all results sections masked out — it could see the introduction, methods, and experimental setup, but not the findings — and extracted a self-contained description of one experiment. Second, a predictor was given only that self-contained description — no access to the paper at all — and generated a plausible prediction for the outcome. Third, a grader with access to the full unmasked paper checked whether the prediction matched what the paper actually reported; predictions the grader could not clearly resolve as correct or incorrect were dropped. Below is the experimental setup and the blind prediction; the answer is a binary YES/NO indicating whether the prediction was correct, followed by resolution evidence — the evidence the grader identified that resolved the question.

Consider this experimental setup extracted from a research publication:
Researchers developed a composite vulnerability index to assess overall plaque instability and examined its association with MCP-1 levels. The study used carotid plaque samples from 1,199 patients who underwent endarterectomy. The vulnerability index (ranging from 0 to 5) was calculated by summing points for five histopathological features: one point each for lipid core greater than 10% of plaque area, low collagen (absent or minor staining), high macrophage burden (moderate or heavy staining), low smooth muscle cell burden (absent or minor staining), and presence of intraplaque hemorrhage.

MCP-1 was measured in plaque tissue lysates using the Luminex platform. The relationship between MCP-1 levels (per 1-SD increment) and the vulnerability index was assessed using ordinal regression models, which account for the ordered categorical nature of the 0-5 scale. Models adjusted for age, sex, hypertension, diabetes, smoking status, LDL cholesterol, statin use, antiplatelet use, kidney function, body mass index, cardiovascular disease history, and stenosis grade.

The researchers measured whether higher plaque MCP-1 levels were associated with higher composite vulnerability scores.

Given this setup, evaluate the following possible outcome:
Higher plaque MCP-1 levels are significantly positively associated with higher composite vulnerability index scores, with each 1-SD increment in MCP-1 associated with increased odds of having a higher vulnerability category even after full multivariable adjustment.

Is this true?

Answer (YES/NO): YES